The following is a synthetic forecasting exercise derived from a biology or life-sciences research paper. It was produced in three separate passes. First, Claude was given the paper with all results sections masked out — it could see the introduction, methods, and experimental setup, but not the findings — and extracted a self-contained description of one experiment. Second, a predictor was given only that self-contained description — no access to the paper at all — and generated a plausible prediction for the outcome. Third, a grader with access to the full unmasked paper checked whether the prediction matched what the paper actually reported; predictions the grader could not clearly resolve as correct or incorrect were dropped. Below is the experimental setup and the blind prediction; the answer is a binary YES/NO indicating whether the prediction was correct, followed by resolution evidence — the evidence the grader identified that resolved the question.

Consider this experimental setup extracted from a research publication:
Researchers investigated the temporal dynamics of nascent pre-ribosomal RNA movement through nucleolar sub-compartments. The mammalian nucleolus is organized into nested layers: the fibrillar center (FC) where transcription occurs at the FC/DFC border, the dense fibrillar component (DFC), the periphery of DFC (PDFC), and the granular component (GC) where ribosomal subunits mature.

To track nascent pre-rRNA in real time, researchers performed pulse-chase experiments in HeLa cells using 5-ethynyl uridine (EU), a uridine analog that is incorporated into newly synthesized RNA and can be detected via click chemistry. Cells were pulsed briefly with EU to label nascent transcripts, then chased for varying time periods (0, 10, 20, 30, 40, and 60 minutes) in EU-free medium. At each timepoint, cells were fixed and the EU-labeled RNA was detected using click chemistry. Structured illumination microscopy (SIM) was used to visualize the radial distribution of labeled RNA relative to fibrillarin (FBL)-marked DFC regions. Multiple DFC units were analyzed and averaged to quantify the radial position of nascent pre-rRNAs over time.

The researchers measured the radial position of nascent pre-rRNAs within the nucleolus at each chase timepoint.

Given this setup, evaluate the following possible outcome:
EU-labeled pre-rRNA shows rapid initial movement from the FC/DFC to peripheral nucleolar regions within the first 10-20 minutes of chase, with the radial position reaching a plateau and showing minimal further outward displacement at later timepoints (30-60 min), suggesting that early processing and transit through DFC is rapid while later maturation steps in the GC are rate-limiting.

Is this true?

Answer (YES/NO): NO